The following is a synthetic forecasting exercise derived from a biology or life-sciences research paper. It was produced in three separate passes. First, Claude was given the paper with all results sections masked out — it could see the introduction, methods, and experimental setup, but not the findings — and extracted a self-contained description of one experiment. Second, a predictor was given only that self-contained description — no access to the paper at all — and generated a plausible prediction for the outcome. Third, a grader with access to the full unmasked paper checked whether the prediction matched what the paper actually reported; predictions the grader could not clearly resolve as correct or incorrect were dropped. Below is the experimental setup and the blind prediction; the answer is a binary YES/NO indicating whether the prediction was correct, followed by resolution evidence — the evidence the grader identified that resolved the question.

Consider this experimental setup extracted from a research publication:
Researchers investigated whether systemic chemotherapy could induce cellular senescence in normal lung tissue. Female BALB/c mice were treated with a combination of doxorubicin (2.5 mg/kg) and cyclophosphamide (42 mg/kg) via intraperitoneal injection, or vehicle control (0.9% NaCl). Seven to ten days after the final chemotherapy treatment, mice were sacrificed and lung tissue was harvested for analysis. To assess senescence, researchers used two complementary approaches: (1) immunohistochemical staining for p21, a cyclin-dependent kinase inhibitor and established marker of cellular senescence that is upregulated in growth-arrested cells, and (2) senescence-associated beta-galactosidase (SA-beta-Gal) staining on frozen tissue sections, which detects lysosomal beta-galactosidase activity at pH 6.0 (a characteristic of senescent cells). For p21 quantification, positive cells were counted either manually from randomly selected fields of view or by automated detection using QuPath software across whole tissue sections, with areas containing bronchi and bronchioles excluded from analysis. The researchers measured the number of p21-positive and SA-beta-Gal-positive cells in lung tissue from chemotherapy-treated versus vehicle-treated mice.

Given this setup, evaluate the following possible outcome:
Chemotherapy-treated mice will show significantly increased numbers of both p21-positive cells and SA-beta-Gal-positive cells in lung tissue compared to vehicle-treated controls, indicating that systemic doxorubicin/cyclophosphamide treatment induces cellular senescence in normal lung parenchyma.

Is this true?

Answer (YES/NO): NO